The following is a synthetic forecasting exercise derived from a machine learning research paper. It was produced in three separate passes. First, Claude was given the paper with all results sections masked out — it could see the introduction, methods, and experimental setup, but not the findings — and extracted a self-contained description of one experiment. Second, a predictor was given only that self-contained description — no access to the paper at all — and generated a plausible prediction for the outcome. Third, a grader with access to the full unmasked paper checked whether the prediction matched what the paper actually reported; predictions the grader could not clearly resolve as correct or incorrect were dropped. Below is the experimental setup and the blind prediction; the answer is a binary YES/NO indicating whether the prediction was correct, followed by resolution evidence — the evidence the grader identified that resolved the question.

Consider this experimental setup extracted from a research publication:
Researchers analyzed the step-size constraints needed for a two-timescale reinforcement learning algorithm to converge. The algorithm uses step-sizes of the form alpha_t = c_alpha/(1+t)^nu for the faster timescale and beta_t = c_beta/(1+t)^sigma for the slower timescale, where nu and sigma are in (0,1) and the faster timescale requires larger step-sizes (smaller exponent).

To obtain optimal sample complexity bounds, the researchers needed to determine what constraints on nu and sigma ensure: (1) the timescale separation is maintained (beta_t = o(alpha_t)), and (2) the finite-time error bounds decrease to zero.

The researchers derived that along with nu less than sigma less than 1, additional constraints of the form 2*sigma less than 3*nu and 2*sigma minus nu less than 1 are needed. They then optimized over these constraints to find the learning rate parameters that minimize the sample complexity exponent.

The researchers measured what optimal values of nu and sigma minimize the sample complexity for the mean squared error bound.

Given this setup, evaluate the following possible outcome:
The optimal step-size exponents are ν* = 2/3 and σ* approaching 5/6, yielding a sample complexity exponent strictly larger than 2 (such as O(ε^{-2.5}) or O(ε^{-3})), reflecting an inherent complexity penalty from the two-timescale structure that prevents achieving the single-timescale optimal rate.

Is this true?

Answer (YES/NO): NO